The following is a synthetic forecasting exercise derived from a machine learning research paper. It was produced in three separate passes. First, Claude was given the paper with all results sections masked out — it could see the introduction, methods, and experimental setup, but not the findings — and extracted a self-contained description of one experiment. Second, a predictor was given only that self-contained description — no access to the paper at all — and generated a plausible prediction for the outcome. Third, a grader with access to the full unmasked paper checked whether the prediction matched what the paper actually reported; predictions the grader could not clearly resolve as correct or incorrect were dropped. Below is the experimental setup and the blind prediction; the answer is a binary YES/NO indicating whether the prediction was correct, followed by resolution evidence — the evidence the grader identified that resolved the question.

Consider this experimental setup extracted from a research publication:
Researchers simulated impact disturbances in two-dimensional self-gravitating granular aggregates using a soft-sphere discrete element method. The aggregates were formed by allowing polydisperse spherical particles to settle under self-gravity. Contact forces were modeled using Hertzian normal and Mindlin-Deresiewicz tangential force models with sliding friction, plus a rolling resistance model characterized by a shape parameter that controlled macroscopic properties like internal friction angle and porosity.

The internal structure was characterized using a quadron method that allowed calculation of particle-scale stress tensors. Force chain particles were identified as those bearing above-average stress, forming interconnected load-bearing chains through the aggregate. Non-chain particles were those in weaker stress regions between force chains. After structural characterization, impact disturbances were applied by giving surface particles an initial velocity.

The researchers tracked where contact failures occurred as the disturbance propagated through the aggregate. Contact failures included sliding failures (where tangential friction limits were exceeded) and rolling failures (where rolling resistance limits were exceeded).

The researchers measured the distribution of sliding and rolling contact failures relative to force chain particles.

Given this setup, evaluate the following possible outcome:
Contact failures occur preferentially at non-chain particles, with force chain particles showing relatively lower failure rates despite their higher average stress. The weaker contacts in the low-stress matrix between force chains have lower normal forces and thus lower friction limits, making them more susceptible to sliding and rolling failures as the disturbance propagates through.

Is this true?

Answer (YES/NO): YES